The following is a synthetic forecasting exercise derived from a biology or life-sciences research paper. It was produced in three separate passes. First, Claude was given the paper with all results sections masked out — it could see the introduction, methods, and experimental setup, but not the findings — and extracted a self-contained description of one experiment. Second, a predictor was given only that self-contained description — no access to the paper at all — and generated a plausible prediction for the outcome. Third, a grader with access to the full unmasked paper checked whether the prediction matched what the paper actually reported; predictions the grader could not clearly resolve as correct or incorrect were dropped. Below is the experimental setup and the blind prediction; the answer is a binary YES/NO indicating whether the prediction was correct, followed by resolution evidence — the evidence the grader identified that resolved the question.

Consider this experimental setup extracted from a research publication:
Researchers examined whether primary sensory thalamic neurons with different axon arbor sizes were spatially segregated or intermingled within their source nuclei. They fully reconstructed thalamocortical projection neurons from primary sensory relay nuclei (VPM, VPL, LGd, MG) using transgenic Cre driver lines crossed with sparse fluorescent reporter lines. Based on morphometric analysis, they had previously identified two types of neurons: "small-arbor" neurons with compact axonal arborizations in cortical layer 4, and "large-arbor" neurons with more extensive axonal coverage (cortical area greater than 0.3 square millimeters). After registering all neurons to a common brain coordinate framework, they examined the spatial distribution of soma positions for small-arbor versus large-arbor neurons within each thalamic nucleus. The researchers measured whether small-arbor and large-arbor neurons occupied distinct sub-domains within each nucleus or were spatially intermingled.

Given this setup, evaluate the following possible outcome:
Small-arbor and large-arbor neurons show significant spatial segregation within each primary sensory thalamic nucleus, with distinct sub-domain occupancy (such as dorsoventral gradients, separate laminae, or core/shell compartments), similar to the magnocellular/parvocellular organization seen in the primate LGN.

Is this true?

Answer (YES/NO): NO